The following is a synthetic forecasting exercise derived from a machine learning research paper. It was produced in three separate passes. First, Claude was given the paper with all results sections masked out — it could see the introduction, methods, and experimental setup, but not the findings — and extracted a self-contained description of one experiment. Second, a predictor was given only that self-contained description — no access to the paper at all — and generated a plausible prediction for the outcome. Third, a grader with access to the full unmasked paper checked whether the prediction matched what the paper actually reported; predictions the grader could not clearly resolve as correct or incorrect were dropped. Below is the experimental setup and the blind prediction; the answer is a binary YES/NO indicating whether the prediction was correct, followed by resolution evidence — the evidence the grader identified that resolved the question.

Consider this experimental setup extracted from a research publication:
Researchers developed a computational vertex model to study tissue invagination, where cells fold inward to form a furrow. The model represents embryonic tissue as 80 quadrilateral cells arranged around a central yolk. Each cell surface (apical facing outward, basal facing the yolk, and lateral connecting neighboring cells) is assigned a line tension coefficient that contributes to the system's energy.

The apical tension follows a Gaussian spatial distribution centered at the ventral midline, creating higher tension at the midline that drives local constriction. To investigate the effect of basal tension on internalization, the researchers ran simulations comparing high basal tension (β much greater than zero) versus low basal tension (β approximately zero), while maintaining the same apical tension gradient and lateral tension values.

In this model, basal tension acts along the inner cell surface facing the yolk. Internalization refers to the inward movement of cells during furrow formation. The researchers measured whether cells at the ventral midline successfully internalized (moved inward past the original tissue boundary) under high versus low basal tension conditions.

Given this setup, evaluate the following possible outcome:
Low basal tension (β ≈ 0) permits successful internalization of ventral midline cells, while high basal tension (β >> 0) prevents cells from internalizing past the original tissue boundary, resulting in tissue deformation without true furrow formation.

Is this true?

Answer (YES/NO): YES